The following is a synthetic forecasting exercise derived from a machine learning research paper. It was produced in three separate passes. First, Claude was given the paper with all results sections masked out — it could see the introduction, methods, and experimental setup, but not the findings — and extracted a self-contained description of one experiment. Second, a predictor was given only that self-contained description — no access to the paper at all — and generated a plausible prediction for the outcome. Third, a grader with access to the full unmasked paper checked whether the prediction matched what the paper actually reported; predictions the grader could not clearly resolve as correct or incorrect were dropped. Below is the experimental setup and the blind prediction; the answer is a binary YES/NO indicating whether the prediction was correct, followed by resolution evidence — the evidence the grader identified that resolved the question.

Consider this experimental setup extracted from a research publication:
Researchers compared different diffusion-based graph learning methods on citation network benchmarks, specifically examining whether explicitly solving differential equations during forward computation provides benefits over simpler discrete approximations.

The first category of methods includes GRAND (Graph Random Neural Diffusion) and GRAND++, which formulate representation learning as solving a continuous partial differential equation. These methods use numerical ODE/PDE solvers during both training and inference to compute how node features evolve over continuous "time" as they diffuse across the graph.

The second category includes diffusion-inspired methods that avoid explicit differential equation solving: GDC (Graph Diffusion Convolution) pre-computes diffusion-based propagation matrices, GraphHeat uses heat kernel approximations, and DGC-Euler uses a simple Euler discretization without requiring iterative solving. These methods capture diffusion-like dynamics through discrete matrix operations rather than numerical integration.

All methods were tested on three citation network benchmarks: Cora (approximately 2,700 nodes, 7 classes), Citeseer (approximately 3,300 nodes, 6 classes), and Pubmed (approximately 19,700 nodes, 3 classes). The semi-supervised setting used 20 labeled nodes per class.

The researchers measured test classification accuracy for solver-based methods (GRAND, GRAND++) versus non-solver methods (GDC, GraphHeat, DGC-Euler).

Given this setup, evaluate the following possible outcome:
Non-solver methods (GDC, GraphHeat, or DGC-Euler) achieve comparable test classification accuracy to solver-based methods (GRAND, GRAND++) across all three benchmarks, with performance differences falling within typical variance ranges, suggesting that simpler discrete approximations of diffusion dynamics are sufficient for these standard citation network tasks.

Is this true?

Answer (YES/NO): YES